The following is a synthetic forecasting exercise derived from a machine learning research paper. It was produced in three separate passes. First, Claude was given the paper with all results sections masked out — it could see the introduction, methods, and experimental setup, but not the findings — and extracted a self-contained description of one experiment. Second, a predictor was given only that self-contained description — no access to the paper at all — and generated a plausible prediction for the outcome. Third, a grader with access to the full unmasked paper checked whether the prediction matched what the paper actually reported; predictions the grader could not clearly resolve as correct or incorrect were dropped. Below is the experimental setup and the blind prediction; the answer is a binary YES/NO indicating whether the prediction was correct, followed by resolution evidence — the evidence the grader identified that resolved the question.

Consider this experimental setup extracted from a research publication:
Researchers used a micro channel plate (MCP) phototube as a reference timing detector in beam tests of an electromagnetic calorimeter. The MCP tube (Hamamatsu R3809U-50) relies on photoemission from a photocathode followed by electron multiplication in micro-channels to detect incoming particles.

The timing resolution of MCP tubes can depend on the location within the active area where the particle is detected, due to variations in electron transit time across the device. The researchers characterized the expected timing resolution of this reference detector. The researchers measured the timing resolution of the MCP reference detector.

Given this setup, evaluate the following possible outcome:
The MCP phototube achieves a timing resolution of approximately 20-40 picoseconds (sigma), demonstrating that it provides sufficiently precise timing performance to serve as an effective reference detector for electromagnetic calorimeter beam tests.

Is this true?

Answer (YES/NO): NO